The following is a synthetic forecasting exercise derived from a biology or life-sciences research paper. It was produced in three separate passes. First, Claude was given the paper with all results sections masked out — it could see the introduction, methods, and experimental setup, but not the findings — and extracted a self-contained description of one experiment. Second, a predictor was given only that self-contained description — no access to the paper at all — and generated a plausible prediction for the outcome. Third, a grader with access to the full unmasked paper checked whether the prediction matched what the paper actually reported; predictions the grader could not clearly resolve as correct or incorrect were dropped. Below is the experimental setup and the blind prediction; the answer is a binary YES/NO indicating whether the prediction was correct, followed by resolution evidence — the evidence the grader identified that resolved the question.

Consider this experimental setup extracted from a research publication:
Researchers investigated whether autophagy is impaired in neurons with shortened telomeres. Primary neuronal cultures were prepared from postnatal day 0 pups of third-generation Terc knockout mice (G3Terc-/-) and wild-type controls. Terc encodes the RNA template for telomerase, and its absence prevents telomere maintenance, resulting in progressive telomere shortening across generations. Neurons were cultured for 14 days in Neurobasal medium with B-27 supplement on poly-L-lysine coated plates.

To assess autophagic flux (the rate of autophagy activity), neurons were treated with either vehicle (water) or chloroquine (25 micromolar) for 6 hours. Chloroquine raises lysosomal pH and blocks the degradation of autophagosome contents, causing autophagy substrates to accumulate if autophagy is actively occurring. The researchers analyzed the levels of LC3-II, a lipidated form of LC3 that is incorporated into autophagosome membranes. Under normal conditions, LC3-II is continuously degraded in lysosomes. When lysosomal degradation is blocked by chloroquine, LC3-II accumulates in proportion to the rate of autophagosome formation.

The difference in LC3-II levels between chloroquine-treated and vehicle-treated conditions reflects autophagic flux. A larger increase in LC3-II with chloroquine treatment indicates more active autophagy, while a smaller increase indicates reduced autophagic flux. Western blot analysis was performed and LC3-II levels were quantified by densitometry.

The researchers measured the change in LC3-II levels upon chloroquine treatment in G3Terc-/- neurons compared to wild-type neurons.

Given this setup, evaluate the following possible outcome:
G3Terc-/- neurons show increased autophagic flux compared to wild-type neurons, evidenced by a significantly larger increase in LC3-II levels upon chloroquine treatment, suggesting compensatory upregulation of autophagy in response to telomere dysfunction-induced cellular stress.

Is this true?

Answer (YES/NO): NO